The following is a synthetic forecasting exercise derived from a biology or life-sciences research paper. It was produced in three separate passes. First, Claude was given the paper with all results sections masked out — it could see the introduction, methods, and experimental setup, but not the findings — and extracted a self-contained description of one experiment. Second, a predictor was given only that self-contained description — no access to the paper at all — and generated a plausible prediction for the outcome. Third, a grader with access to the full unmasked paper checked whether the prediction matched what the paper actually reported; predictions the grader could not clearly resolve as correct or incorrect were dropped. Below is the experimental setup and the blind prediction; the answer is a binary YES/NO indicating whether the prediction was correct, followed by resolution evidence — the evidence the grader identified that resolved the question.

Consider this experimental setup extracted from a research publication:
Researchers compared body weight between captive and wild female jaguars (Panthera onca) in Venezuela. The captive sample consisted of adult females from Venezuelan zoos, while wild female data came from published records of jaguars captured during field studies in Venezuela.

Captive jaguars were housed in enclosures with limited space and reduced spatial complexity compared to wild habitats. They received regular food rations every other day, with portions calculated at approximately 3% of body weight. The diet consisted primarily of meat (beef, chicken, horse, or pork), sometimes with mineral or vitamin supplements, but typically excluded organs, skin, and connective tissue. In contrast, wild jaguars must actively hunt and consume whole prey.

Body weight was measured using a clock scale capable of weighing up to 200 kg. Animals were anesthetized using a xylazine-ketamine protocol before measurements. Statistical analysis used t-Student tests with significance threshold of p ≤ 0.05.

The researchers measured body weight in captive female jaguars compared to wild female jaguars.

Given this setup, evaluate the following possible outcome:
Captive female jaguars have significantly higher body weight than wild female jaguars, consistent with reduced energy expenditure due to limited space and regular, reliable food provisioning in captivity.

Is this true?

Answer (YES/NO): NO